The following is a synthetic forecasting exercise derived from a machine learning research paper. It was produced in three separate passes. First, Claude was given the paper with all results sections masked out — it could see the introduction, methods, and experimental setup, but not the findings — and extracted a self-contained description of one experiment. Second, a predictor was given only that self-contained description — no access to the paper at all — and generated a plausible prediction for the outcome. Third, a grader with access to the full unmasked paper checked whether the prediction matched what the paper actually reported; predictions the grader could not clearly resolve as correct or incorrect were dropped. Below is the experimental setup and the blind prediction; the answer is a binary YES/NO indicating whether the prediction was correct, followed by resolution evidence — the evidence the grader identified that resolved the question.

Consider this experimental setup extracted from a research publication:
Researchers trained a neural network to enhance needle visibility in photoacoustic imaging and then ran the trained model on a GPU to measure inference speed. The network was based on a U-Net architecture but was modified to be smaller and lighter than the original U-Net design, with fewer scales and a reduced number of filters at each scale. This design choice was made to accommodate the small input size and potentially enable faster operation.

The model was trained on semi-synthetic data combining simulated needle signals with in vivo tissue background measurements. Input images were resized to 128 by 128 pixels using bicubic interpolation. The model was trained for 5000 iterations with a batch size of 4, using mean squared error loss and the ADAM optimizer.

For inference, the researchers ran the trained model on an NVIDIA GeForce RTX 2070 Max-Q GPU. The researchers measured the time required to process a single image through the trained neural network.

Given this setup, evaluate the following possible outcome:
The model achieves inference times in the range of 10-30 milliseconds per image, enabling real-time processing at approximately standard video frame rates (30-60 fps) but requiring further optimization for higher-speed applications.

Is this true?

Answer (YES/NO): NO